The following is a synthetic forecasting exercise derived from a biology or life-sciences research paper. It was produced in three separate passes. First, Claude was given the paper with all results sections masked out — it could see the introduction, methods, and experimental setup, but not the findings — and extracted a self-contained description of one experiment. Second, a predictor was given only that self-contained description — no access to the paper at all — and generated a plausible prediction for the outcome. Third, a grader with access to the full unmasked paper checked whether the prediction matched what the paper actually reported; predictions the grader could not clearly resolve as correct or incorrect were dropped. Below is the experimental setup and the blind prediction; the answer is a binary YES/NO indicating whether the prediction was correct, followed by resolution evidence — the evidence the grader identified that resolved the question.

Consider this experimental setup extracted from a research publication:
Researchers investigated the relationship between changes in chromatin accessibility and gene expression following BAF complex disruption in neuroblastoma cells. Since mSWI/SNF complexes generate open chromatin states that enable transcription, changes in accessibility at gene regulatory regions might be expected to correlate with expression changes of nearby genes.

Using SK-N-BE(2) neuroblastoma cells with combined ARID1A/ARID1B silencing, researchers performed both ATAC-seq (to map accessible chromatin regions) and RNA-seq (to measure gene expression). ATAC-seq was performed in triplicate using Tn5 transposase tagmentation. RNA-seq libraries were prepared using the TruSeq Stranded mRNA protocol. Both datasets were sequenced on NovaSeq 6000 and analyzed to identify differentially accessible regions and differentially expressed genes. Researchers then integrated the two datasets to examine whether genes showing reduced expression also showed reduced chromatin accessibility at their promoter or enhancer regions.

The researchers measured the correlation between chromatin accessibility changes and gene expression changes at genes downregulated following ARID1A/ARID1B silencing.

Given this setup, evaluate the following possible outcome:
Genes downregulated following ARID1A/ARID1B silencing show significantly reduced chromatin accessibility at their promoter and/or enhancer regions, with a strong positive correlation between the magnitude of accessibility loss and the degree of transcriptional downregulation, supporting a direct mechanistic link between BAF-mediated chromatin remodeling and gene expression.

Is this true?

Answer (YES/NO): NO